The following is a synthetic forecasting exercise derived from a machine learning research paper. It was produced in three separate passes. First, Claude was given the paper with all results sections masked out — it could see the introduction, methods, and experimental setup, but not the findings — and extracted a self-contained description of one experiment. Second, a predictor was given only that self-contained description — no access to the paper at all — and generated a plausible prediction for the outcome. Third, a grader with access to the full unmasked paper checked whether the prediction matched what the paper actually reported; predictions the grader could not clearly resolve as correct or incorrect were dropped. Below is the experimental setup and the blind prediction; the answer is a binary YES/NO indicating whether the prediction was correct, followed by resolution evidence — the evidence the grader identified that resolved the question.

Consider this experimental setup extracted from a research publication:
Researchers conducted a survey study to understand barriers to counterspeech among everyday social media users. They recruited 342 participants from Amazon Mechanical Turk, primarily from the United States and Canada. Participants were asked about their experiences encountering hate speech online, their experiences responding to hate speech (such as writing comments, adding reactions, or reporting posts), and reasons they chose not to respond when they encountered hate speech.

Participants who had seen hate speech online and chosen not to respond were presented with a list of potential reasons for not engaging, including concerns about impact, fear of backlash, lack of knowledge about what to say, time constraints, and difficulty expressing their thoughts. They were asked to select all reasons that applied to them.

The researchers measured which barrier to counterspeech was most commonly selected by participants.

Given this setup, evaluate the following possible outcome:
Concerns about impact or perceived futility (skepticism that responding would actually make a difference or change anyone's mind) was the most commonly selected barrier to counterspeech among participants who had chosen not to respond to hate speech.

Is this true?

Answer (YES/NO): YES